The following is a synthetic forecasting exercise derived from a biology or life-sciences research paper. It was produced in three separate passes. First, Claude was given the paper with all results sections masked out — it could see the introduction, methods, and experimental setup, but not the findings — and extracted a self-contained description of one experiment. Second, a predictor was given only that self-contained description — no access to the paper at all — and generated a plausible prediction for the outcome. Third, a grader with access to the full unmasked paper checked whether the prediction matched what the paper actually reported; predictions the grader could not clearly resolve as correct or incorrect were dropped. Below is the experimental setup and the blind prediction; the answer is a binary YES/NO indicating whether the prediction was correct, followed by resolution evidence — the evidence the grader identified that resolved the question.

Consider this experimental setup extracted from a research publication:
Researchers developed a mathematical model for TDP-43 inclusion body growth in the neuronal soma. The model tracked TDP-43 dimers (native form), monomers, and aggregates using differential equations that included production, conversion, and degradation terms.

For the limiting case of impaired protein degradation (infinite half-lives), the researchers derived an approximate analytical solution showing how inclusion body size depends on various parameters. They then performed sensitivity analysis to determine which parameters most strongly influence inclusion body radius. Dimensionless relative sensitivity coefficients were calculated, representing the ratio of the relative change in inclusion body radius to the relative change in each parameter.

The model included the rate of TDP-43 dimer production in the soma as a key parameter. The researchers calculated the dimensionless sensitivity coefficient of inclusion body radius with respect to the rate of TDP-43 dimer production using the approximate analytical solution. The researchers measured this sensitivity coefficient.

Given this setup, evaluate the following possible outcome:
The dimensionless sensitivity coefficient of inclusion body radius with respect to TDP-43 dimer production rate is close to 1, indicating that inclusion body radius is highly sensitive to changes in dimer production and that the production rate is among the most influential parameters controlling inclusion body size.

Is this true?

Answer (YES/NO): NO